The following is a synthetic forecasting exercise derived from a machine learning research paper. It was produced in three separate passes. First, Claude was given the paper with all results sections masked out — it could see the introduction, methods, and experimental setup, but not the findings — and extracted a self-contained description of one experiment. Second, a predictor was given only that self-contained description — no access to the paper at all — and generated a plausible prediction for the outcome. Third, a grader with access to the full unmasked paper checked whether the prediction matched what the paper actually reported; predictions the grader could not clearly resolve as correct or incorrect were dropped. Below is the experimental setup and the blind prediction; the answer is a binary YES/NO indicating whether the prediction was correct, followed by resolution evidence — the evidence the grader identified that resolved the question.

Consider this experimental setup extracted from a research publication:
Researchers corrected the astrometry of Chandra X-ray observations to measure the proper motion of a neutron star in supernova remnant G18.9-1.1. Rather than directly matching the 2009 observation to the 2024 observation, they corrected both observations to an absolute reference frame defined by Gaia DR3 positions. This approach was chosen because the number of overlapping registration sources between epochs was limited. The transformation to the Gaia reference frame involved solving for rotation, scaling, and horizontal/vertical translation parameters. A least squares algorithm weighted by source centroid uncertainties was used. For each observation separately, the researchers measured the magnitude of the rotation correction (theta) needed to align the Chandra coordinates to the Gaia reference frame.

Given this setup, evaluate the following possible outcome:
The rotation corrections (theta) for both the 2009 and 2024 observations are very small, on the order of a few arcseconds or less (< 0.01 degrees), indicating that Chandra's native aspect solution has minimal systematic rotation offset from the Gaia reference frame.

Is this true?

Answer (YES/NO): NO